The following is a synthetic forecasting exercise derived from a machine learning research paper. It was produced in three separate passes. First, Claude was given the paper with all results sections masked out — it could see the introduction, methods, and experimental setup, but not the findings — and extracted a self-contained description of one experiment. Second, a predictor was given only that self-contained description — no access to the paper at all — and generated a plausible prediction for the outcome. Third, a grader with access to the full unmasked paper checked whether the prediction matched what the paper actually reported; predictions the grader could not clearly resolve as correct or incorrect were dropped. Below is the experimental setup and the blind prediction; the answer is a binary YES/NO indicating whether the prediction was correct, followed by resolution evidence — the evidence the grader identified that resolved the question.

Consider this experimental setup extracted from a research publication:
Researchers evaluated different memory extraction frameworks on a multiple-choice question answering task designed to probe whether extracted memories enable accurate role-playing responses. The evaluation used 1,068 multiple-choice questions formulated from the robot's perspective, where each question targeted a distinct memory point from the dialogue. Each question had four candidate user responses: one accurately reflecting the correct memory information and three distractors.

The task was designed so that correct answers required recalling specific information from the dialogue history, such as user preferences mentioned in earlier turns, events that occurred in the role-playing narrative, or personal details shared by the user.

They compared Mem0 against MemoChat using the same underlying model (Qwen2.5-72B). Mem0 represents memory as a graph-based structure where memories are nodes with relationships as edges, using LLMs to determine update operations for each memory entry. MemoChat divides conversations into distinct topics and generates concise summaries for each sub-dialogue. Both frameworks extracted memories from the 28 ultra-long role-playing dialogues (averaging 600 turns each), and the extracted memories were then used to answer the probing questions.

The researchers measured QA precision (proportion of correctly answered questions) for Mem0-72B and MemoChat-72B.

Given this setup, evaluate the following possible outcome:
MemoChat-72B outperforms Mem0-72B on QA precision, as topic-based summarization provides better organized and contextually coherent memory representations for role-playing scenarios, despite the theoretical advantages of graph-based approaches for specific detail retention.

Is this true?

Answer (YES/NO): YES